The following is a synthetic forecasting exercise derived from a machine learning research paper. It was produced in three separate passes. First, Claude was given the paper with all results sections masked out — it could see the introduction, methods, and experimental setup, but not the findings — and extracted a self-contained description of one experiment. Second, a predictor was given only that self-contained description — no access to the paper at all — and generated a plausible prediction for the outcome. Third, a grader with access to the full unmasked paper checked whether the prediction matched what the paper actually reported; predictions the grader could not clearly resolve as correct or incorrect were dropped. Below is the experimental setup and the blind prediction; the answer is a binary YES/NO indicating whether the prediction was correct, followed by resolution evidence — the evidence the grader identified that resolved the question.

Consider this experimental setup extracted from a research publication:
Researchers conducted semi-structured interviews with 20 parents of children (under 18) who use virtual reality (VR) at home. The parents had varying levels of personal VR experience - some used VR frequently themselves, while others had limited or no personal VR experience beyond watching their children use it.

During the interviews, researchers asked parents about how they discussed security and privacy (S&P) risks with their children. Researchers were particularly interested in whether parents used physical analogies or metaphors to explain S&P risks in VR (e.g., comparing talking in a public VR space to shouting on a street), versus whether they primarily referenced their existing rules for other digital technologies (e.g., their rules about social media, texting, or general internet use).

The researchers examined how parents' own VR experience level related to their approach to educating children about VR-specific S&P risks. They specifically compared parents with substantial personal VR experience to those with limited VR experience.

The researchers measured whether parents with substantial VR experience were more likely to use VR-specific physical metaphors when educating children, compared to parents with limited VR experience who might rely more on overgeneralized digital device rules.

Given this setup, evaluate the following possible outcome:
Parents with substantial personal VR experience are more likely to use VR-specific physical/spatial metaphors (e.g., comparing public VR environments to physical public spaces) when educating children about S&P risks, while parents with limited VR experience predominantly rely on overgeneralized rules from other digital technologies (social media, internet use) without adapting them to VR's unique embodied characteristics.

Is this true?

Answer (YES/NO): YES